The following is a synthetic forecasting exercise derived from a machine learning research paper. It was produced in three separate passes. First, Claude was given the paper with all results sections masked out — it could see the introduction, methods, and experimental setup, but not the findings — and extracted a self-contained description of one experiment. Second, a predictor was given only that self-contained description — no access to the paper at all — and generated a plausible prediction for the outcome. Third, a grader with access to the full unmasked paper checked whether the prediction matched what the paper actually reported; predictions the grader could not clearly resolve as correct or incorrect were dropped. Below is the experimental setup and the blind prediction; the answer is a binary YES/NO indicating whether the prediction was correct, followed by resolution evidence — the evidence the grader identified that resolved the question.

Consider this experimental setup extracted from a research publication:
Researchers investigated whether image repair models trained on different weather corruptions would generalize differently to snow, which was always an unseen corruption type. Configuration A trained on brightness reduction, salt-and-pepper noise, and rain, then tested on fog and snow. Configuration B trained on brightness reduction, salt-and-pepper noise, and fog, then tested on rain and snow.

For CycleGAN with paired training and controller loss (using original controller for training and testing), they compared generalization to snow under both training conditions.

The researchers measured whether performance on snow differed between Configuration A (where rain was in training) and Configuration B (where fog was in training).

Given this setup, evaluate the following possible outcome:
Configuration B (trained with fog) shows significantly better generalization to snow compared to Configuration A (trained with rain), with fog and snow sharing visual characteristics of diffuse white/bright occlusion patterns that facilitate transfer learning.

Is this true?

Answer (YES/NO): NO